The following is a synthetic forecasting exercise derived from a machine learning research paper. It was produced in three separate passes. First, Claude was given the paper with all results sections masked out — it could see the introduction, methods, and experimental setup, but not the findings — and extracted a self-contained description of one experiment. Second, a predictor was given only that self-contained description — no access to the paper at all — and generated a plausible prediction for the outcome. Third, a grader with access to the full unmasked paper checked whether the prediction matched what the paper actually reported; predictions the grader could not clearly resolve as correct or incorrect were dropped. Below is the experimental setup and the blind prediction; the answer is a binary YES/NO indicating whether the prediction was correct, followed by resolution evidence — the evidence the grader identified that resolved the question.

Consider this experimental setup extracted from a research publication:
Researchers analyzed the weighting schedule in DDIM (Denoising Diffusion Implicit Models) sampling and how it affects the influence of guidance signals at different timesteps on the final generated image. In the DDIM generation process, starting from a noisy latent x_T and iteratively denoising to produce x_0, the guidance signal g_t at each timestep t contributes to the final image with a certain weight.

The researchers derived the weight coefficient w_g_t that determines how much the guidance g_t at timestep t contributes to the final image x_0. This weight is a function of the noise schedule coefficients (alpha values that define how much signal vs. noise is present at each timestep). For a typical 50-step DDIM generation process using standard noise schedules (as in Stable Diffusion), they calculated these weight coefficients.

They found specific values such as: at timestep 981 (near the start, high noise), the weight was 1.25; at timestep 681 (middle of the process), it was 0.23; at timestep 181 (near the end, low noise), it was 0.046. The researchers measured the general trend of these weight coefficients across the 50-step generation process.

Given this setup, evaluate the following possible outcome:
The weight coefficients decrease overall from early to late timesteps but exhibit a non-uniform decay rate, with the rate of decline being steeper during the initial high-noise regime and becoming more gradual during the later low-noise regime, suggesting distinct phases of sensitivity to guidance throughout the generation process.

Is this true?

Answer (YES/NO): YES